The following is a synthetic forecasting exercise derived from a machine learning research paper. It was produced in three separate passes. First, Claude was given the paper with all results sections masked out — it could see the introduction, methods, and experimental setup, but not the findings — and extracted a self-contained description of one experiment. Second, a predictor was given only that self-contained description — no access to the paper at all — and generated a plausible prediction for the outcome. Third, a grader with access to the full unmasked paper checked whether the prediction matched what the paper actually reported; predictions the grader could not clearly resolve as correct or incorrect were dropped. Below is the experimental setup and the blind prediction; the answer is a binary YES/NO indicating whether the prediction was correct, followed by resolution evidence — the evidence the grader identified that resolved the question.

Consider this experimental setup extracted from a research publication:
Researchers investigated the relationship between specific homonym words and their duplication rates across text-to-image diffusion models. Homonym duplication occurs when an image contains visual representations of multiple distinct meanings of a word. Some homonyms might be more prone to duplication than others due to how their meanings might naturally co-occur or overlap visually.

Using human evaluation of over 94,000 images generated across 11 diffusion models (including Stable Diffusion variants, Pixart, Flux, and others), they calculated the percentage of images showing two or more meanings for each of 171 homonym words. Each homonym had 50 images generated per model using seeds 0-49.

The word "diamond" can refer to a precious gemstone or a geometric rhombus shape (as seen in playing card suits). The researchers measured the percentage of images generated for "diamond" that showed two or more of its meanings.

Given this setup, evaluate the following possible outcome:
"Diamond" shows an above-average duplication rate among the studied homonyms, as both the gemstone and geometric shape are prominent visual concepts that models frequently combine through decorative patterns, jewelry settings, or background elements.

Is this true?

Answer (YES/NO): YES